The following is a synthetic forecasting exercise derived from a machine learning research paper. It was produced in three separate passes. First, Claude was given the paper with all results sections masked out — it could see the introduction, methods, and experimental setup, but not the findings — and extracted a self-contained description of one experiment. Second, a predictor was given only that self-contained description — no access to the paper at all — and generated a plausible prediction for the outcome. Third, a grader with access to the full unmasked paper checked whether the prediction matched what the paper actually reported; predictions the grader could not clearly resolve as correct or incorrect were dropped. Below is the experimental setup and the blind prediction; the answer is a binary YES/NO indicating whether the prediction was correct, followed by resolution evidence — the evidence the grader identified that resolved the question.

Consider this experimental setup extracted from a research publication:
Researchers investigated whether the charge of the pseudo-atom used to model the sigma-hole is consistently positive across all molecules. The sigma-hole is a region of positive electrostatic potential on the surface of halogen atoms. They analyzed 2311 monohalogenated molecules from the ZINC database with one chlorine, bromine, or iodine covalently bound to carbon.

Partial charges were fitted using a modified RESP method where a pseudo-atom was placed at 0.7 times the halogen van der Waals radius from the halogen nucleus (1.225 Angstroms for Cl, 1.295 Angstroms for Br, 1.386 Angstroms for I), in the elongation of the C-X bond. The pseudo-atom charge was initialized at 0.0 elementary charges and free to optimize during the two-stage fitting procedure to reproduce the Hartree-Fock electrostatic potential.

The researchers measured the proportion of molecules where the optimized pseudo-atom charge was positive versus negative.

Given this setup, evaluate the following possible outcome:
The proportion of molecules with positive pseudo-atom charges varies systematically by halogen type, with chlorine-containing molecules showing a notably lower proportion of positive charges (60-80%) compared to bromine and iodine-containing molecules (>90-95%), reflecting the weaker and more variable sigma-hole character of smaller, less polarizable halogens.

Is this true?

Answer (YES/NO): NO